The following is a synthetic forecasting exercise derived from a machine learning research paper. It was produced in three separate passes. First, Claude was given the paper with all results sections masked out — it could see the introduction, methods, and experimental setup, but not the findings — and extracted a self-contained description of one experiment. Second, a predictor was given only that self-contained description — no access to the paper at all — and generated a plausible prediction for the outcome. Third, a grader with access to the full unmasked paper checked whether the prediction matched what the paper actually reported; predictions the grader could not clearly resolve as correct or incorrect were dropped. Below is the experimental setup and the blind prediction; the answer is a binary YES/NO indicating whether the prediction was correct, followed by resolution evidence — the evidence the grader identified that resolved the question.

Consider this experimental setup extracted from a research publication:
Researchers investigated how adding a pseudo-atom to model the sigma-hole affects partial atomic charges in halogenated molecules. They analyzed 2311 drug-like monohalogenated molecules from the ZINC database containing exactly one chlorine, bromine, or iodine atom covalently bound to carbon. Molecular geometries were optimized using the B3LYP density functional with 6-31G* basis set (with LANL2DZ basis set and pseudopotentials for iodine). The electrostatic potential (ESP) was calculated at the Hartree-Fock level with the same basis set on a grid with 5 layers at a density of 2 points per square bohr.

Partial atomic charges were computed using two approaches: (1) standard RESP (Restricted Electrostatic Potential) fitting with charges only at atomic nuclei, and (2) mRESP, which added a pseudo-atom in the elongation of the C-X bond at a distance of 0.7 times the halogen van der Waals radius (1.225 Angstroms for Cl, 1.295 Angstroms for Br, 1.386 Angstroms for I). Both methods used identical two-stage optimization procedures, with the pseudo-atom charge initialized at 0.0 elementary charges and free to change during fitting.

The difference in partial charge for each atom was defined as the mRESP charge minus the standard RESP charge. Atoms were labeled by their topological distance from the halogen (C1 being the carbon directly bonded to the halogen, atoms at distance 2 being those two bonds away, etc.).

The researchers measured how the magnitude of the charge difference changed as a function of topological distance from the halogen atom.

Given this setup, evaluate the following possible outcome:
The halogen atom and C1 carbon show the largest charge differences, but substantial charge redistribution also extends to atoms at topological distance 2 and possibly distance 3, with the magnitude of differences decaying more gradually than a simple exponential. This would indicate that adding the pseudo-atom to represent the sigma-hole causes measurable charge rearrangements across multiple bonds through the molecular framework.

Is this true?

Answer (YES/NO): NO